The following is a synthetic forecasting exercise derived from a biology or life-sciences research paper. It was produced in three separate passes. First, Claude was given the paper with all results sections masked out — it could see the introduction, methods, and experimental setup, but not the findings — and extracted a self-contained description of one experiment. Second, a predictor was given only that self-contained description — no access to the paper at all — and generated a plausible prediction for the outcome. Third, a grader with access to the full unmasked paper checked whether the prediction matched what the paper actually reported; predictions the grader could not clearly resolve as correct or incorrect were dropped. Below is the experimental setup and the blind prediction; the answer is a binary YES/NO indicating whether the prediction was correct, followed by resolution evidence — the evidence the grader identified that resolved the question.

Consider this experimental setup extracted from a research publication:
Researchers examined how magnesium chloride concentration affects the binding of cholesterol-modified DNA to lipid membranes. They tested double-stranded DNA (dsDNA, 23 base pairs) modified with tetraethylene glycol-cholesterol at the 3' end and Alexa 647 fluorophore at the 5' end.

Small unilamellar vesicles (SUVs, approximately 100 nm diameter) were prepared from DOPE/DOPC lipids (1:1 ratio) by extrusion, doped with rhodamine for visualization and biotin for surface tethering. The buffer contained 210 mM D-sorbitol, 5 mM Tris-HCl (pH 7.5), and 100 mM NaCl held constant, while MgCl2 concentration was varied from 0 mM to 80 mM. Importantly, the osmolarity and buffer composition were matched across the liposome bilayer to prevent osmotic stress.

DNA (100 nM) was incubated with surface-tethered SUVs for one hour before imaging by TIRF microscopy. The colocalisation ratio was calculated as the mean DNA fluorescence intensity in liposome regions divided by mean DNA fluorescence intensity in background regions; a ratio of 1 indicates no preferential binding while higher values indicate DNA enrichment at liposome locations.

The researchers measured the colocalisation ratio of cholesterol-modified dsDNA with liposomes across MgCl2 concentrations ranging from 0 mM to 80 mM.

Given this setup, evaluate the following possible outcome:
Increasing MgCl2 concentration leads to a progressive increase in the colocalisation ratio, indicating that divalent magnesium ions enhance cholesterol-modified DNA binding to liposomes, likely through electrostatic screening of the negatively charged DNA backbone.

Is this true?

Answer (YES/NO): NO